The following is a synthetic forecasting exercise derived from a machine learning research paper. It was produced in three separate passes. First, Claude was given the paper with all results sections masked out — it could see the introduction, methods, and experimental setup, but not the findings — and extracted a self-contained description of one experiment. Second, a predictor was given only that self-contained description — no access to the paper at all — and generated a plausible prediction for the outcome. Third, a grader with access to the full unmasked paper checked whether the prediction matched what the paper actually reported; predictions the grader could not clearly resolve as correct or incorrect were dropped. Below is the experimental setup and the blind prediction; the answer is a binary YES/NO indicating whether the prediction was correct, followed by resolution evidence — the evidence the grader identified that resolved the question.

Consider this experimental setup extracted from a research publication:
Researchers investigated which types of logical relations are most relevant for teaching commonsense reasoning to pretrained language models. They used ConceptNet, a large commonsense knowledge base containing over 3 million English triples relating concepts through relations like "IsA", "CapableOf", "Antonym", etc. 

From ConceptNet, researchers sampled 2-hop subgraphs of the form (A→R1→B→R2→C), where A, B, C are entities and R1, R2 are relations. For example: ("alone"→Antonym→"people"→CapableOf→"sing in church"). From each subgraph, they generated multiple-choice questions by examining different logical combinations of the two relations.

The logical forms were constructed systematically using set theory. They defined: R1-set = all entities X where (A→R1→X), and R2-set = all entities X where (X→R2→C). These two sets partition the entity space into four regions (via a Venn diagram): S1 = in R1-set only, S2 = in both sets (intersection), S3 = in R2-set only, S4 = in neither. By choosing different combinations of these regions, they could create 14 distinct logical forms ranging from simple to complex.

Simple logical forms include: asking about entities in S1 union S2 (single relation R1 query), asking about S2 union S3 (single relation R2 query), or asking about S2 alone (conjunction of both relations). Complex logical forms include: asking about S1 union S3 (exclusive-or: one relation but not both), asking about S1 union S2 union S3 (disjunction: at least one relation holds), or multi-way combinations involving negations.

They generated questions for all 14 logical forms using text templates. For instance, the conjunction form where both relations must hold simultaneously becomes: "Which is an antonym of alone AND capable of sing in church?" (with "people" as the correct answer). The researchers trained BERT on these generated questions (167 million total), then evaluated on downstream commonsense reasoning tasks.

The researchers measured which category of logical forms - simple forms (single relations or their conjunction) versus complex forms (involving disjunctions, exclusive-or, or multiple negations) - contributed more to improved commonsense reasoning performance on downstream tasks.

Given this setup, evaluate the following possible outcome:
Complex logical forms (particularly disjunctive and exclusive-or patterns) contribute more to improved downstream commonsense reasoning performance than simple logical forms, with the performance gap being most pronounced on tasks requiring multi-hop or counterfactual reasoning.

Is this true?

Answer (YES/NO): NO